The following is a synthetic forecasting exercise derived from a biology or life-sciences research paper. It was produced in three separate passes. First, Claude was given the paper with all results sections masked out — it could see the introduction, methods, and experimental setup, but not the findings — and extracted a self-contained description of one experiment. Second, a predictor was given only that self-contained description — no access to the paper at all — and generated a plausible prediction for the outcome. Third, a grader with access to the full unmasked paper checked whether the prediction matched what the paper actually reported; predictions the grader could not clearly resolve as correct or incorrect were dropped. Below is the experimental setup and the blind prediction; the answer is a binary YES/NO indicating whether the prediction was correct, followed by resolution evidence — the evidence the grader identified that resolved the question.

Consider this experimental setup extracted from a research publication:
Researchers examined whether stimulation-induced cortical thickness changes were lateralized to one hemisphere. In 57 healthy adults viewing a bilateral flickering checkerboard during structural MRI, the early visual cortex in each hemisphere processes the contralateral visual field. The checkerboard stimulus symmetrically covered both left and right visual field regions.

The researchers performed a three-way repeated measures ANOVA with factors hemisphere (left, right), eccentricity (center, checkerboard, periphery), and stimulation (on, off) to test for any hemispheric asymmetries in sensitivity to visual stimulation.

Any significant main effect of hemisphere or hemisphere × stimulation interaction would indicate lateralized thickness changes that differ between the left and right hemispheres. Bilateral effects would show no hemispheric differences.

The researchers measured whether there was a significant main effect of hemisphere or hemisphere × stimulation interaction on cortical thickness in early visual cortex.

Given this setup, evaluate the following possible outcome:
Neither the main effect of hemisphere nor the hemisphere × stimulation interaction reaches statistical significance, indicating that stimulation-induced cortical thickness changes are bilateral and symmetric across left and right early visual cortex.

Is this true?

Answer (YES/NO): YES